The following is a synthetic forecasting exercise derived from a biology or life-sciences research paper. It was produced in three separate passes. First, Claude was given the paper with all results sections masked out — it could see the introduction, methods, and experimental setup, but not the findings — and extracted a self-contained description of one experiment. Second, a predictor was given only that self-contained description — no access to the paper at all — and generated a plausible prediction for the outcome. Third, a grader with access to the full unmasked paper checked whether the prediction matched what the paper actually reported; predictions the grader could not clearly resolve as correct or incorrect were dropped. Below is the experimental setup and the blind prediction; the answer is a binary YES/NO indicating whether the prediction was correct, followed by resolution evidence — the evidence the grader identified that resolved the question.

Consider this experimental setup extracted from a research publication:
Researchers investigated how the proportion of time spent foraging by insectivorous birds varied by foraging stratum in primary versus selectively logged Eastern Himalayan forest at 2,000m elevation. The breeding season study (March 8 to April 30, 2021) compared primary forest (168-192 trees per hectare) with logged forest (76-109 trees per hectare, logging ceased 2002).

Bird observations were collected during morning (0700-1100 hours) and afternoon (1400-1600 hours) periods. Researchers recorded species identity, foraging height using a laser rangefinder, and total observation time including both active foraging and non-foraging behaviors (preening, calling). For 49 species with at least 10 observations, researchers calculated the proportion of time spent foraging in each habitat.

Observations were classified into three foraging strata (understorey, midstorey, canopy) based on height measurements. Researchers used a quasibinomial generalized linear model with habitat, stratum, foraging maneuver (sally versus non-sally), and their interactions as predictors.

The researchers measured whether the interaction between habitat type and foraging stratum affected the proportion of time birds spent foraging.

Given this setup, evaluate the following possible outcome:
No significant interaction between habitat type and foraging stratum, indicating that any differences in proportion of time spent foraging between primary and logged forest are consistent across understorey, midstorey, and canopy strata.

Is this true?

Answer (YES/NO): YES